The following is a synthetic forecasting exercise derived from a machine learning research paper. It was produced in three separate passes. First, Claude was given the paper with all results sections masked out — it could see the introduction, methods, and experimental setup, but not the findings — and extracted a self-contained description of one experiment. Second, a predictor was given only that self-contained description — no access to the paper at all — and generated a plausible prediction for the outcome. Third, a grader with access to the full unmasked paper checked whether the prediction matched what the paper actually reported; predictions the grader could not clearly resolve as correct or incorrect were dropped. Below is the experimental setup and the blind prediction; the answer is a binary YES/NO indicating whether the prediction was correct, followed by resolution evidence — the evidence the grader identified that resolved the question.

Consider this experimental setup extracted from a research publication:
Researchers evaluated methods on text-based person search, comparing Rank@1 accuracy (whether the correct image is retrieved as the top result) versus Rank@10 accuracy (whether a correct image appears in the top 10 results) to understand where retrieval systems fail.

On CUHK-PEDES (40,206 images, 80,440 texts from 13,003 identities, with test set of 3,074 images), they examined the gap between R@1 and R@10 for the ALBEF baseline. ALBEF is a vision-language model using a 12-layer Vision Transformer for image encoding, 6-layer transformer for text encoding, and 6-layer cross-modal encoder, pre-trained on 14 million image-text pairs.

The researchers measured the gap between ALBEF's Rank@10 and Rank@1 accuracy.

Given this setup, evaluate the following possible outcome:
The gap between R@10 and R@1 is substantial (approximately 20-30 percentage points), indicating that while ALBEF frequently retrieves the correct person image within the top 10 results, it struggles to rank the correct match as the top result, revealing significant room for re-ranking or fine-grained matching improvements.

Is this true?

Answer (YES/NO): YES